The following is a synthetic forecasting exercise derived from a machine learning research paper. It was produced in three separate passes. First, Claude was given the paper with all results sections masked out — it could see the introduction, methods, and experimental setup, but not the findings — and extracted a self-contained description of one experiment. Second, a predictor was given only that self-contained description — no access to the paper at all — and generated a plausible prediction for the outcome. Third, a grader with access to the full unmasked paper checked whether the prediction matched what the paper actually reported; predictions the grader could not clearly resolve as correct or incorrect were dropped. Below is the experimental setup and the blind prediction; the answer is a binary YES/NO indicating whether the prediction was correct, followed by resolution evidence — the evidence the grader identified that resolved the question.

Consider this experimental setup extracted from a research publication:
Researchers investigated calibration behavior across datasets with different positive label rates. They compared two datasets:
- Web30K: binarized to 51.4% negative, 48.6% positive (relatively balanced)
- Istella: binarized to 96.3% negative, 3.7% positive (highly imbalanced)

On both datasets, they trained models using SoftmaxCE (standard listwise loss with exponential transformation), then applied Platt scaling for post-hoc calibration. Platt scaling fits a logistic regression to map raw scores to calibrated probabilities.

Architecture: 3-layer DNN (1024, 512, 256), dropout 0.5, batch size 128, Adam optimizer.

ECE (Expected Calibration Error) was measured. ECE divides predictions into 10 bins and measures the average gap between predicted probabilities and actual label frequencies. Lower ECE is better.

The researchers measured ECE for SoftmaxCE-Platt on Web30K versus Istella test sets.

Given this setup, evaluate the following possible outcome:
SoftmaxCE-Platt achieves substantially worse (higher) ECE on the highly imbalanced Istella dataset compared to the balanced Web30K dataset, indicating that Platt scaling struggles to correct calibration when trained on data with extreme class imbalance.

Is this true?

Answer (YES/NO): NO